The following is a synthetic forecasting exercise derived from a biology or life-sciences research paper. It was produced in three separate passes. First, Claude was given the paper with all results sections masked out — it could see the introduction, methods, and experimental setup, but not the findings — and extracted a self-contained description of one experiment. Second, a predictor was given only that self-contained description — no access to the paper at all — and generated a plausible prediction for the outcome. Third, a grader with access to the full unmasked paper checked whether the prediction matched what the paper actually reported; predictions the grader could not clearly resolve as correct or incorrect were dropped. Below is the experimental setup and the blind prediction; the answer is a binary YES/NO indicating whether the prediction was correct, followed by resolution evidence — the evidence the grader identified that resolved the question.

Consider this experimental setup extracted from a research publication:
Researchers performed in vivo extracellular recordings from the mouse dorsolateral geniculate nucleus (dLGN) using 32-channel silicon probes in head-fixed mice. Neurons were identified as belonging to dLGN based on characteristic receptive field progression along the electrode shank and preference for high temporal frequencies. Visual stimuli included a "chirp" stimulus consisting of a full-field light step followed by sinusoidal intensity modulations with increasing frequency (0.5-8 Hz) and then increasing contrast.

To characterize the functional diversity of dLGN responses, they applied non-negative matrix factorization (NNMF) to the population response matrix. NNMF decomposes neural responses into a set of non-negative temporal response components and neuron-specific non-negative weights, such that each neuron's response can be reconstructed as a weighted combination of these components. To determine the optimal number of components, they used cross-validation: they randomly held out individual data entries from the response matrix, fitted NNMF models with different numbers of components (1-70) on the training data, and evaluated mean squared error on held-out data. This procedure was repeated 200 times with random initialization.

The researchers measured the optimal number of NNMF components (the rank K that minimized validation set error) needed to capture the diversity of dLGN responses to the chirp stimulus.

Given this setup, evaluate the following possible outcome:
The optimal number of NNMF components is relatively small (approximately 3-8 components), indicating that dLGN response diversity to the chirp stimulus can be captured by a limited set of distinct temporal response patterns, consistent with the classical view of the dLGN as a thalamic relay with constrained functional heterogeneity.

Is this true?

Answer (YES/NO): NO